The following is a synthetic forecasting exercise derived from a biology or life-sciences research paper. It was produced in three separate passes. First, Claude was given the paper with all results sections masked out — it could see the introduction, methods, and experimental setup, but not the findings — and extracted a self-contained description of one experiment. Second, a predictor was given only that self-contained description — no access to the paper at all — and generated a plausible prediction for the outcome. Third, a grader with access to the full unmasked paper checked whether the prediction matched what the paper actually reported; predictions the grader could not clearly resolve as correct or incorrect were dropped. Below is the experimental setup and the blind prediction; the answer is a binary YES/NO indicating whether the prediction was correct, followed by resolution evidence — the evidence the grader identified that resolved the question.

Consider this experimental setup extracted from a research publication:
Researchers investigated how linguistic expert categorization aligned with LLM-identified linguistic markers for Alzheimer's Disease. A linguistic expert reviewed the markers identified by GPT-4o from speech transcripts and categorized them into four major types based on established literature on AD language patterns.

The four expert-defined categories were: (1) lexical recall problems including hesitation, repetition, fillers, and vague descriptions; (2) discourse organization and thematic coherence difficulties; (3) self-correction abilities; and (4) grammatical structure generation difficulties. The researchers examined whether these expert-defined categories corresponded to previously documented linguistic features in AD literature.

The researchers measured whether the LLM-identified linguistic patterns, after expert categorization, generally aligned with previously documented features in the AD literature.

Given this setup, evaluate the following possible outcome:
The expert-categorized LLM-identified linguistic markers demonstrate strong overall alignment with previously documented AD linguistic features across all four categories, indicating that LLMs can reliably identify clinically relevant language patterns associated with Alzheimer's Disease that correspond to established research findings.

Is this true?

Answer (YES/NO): YES